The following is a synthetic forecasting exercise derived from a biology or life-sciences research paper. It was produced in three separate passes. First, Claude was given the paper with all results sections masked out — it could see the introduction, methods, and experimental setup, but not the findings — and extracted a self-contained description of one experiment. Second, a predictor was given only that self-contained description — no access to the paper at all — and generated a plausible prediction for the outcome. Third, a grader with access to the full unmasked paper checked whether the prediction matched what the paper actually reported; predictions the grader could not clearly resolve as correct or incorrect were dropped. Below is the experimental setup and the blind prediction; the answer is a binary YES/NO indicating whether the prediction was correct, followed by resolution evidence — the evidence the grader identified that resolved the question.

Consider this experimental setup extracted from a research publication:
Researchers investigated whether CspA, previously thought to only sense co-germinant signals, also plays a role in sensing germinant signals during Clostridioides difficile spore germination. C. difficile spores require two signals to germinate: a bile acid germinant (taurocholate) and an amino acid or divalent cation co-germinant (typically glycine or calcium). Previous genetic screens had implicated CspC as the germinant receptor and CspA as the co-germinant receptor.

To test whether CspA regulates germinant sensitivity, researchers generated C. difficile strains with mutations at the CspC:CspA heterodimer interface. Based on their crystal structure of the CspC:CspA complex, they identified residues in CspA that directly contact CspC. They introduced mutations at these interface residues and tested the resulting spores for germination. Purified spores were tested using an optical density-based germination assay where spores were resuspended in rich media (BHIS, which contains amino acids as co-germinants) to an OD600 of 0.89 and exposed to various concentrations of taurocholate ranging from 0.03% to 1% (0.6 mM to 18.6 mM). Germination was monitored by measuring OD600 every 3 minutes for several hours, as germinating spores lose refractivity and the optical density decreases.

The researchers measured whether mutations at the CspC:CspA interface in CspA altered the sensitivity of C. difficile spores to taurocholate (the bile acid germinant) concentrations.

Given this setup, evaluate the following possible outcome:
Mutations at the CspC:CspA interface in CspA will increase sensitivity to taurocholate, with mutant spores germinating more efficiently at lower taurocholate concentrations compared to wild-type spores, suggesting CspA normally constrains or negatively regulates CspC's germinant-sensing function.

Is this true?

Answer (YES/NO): NO